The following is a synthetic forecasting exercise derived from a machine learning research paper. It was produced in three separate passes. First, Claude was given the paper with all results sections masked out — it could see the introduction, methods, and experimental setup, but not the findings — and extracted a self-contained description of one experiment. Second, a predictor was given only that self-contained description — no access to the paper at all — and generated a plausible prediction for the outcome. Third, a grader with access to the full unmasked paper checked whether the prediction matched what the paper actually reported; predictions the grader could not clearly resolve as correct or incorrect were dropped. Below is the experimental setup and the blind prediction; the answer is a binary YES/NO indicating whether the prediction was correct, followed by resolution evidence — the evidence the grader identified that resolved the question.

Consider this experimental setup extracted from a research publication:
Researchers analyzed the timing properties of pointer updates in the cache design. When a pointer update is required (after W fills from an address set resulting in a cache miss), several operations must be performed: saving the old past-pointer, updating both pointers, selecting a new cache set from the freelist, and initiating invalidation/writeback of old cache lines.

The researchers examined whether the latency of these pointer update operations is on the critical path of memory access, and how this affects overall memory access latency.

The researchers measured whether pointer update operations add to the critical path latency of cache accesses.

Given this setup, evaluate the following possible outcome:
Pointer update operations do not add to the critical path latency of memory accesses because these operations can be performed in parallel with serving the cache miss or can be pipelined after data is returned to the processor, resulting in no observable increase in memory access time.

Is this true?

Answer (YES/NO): YES